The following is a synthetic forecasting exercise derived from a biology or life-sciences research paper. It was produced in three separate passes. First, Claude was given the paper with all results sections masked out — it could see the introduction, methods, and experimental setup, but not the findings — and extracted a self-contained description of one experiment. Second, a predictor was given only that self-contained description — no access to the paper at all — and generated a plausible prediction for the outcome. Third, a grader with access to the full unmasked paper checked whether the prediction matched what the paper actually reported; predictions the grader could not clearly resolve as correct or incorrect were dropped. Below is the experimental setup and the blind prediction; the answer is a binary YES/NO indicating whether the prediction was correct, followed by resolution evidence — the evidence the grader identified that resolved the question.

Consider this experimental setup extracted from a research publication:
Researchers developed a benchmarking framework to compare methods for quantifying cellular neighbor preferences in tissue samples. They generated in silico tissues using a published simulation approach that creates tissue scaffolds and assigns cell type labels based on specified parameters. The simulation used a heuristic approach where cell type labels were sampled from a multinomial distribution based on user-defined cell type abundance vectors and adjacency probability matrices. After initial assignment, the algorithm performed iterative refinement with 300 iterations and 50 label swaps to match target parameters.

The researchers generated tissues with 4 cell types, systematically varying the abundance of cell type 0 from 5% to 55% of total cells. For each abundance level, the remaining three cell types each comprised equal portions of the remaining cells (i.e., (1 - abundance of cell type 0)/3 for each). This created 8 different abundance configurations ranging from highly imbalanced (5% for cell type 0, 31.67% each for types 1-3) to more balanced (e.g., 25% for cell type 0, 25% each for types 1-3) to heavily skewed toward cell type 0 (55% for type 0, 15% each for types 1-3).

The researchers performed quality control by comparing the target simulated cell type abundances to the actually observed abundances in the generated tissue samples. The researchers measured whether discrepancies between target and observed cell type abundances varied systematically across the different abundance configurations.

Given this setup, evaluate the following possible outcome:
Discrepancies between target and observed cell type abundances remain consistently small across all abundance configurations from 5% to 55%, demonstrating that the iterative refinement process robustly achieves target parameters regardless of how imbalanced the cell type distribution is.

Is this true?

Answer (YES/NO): NO